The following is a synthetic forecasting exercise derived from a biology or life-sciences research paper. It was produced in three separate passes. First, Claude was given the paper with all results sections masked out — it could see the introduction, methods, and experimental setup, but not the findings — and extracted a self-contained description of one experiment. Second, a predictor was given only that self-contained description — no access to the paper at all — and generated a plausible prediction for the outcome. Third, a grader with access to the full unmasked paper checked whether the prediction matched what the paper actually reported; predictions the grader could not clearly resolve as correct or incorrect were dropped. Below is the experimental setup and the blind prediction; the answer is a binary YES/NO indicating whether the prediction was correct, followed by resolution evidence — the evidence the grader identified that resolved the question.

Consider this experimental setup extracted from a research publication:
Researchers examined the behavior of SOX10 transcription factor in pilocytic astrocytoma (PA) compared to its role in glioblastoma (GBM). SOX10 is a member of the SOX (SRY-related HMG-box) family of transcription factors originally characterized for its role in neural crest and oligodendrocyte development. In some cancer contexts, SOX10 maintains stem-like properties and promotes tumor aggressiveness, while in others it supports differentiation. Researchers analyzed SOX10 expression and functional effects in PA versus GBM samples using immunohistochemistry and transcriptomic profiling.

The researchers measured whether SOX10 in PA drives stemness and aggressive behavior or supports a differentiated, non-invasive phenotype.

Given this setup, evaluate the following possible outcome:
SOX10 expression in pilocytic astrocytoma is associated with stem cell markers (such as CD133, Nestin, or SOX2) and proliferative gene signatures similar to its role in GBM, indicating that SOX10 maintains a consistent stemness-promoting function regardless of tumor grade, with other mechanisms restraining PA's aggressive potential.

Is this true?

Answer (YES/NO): NO